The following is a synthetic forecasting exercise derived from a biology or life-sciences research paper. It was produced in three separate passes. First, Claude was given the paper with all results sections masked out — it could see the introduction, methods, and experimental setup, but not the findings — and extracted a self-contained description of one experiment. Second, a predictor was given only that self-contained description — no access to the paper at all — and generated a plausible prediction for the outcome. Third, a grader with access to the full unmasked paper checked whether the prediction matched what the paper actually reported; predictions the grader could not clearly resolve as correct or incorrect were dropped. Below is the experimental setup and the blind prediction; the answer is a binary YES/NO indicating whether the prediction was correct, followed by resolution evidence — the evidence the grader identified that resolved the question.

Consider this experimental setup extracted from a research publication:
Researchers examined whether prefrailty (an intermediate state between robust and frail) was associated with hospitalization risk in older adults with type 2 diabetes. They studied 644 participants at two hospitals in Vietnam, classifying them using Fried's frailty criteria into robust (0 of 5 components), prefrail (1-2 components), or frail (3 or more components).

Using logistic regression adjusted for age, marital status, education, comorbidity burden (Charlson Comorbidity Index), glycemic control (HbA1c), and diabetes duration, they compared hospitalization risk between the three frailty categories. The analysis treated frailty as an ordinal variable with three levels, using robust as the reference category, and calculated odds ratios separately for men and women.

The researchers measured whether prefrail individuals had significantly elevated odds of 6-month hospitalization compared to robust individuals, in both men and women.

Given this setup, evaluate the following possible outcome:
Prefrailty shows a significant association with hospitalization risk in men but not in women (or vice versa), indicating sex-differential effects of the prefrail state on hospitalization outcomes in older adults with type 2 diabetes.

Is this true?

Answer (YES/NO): NO